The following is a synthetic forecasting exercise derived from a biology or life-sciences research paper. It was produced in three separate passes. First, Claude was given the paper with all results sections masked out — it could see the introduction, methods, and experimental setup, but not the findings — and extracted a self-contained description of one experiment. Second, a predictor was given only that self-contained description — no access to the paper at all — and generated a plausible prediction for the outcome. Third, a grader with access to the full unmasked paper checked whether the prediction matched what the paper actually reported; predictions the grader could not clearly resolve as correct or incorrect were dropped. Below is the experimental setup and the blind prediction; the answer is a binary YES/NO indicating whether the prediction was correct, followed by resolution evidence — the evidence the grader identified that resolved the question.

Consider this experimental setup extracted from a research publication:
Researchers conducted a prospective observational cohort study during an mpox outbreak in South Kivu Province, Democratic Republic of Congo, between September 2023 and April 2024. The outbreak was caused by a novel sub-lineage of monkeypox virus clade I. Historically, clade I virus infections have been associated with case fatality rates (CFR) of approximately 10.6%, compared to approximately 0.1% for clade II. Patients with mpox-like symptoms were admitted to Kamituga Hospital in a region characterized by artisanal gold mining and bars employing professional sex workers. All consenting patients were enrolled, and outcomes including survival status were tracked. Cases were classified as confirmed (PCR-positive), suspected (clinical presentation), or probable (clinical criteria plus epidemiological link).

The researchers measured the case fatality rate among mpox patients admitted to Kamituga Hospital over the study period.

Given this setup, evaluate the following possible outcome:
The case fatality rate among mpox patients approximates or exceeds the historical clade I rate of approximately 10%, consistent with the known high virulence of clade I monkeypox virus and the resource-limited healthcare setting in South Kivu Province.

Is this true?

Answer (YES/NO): NO